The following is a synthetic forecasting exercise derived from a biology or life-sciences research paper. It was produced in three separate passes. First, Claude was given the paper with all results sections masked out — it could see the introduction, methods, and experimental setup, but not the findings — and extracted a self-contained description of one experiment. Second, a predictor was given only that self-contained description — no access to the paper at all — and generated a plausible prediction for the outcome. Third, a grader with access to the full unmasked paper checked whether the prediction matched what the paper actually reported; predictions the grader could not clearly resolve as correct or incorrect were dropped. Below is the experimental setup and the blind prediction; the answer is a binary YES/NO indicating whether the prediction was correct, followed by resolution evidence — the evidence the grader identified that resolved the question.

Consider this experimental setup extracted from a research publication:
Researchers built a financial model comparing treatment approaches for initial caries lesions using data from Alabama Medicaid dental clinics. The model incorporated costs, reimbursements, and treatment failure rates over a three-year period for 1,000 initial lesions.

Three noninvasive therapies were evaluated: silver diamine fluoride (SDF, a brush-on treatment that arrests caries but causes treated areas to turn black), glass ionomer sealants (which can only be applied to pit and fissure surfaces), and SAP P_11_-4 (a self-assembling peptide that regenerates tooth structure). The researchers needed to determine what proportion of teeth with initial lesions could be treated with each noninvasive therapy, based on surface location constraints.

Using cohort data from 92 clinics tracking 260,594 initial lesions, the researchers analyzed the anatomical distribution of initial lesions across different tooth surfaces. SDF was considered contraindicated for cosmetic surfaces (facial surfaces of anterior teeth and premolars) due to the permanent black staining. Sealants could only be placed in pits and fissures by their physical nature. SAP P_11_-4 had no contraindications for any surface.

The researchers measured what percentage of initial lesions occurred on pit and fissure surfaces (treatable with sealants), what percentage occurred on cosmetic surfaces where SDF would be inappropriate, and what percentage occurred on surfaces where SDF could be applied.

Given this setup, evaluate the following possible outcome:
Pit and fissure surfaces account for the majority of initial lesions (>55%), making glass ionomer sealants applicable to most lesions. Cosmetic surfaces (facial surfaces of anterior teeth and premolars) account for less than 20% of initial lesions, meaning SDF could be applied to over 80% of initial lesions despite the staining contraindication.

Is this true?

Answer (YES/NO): NO